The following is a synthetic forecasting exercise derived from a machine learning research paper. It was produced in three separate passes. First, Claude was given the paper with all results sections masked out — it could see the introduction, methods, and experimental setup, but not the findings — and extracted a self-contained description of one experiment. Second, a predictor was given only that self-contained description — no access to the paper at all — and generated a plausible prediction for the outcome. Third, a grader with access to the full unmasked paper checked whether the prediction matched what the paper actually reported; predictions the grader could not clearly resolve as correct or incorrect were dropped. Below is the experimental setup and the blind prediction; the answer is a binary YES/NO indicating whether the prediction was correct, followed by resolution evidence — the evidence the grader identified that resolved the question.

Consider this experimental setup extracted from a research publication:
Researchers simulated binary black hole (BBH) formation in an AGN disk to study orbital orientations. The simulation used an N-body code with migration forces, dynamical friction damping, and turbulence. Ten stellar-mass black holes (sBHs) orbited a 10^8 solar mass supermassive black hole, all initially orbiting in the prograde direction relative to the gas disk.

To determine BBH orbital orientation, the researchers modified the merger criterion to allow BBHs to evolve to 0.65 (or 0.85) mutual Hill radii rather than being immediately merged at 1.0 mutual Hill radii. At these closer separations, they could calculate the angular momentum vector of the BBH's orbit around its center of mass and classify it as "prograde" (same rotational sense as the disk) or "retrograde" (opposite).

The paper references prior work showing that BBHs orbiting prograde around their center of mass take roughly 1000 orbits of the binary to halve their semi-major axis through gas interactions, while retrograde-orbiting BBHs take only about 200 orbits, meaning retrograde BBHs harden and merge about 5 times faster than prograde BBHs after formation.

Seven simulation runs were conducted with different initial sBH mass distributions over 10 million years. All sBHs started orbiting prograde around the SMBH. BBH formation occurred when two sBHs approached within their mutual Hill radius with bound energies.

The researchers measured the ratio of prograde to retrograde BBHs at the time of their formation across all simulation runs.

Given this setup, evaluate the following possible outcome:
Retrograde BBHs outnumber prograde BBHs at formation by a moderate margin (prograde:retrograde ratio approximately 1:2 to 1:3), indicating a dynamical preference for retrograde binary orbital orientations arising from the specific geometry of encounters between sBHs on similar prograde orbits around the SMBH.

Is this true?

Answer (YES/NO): YES